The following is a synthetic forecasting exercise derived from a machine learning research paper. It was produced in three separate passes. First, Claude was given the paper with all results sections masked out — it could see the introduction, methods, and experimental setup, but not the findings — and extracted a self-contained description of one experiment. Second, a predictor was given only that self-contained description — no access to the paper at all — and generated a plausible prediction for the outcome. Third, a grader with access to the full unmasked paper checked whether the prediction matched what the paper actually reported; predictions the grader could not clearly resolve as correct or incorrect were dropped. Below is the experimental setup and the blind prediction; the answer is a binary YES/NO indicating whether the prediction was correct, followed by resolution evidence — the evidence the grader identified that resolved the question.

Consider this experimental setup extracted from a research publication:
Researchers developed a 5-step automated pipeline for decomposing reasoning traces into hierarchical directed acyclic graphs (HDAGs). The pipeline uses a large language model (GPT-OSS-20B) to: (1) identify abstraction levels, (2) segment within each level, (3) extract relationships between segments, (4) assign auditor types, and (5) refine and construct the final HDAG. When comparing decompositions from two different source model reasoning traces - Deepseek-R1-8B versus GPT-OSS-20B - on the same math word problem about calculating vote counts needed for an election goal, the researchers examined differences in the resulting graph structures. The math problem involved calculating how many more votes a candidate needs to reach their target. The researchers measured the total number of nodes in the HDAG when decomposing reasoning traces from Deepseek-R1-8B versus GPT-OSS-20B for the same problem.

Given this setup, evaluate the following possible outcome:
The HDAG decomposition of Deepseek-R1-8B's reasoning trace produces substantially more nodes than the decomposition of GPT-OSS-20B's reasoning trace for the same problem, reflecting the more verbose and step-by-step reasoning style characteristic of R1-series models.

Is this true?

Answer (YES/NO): NO